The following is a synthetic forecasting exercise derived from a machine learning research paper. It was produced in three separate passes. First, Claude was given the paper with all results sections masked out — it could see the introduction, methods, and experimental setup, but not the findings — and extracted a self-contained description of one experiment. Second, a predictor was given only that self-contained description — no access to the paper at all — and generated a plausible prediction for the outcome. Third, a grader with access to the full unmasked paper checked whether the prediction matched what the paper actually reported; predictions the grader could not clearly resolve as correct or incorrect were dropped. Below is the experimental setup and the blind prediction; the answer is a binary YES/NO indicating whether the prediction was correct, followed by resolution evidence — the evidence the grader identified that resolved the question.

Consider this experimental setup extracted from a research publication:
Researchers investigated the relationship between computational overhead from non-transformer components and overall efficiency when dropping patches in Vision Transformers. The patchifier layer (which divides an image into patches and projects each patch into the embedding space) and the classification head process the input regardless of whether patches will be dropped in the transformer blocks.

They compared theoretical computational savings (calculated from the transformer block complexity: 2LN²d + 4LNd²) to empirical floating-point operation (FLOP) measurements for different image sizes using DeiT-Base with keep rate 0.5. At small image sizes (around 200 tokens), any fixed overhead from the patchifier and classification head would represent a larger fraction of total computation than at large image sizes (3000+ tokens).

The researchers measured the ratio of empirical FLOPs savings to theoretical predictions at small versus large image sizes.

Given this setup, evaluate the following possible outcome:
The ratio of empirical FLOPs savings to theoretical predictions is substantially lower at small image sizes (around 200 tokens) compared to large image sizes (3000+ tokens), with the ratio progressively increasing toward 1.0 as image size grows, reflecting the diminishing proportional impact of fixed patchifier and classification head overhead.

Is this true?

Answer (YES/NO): YES